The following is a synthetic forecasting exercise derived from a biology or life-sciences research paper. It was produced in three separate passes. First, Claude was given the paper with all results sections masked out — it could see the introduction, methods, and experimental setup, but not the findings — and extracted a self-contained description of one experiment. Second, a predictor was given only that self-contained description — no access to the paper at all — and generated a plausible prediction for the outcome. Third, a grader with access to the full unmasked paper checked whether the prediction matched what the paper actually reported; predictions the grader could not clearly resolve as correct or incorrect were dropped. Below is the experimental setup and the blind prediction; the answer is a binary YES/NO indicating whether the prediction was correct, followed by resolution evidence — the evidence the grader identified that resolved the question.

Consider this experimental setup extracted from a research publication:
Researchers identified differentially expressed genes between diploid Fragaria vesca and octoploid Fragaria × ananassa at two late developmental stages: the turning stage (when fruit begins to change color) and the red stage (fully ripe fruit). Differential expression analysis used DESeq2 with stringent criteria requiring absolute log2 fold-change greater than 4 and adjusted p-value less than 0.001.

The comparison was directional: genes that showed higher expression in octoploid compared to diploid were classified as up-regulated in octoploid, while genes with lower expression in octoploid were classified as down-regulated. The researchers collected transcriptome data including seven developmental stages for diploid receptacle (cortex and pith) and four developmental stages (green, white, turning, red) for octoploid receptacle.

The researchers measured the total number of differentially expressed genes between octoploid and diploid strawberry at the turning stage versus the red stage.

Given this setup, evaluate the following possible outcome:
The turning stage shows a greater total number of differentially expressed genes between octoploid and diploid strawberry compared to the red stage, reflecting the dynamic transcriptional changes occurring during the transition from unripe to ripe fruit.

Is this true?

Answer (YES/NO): YES